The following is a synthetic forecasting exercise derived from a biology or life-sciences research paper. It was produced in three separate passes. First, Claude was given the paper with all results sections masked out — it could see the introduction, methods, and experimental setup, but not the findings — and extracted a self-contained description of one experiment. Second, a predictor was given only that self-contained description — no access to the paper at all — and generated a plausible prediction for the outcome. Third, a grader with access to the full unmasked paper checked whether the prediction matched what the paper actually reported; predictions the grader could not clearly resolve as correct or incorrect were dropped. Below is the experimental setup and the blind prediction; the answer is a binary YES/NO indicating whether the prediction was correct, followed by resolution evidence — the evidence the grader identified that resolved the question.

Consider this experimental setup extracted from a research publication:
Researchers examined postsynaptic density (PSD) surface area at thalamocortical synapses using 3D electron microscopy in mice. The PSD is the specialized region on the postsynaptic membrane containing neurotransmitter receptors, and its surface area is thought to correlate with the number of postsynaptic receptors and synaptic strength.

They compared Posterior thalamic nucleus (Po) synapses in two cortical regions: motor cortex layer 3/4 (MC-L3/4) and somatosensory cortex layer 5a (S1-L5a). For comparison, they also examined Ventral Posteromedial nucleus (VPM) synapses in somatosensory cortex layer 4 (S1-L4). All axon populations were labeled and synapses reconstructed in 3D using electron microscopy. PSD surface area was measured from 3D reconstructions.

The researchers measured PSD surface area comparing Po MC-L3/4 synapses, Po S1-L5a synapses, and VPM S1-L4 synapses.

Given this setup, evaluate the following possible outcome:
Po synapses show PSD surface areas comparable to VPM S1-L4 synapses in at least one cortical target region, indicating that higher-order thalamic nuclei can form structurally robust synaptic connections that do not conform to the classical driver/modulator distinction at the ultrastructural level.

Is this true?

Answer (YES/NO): YES